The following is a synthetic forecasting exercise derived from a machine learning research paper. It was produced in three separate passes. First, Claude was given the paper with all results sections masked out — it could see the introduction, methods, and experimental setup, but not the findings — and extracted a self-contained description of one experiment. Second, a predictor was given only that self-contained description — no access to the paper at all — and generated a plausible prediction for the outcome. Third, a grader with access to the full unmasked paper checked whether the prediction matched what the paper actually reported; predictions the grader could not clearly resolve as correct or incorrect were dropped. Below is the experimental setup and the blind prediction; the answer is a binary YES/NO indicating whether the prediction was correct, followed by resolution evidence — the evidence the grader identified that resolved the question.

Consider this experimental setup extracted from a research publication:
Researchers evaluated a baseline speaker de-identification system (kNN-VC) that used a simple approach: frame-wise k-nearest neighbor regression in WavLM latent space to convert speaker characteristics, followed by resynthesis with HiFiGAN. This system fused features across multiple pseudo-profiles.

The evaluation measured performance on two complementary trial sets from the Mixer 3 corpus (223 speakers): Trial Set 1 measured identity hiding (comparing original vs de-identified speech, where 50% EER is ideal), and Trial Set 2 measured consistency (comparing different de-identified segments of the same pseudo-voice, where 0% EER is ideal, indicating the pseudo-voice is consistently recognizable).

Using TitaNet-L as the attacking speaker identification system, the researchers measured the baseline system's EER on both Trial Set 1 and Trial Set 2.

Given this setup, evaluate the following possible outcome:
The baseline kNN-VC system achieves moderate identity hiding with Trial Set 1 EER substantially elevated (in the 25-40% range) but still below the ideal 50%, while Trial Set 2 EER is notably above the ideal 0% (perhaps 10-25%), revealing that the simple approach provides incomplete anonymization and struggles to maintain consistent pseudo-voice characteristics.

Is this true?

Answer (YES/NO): NO